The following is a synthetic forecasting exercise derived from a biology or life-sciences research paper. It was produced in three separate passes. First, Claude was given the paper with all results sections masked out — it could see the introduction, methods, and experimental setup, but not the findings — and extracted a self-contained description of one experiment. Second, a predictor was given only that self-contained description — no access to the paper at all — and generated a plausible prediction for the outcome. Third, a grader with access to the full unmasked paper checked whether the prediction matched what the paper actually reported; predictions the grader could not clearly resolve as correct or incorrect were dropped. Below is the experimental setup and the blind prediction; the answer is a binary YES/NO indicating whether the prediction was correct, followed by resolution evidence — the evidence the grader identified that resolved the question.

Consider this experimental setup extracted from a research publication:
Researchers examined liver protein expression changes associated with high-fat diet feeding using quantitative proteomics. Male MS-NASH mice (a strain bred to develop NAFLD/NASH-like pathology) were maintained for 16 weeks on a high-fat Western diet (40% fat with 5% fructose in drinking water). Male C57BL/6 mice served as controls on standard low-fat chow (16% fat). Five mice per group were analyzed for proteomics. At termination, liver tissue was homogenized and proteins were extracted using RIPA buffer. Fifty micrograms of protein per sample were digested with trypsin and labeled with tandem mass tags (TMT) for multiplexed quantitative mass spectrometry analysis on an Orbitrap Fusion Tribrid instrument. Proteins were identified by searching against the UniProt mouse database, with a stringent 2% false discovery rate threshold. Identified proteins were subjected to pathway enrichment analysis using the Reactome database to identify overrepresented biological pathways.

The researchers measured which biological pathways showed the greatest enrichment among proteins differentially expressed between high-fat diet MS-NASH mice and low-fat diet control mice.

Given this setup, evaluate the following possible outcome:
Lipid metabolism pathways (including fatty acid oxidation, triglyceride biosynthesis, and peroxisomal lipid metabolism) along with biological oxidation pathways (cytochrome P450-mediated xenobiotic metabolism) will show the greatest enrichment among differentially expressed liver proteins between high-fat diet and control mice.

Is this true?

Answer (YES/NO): NO